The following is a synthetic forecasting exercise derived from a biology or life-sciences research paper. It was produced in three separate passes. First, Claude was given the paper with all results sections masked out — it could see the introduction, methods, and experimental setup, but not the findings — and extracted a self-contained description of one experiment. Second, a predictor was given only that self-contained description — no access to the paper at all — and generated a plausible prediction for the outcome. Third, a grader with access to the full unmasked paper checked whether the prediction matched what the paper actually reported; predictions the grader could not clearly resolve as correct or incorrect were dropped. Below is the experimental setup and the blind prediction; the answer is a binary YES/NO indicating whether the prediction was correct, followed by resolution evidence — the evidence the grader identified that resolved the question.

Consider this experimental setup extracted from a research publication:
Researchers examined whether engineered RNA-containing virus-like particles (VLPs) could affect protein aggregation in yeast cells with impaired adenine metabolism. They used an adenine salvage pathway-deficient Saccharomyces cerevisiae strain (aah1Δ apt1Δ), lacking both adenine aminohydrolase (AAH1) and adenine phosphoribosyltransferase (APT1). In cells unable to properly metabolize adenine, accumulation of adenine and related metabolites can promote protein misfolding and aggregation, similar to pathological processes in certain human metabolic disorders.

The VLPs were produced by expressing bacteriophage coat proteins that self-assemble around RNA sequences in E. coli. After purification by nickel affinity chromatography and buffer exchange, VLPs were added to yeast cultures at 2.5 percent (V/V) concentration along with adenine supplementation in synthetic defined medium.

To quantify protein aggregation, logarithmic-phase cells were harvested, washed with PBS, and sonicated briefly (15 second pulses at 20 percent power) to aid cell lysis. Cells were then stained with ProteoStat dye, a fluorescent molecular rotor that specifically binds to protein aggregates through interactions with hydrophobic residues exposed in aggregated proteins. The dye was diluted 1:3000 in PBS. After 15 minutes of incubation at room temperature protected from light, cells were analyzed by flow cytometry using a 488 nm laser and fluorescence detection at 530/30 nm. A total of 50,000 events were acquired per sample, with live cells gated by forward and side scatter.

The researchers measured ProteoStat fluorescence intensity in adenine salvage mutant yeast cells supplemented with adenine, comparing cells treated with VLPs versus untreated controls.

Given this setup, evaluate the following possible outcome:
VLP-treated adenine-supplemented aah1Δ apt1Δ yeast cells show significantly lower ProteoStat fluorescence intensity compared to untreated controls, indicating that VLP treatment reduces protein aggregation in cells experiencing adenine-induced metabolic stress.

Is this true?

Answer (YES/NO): YES